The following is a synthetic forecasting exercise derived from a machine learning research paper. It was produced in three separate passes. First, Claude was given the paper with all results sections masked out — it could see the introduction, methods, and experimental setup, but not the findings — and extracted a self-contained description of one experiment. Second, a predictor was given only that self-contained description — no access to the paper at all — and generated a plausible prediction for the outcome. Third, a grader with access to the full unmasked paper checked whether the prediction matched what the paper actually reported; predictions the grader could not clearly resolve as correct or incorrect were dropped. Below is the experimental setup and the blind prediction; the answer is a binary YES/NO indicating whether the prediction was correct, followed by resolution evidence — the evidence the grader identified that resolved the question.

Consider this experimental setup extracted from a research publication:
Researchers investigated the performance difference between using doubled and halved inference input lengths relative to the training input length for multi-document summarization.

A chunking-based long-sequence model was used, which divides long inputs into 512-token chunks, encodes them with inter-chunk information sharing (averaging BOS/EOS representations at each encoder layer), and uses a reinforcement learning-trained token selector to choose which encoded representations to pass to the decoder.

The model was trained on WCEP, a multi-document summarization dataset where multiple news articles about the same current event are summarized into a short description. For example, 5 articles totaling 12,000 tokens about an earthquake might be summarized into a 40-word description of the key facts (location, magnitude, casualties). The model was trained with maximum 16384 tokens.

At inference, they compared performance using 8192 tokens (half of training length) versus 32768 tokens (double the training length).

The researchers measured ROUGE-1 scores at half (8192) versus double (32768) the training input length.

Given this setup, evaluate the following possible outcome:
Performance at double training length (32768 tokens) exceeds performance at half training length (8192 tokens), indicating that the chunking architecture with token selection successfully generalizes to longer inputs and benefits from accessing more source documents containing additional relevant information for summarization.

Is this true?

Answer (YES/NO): NO